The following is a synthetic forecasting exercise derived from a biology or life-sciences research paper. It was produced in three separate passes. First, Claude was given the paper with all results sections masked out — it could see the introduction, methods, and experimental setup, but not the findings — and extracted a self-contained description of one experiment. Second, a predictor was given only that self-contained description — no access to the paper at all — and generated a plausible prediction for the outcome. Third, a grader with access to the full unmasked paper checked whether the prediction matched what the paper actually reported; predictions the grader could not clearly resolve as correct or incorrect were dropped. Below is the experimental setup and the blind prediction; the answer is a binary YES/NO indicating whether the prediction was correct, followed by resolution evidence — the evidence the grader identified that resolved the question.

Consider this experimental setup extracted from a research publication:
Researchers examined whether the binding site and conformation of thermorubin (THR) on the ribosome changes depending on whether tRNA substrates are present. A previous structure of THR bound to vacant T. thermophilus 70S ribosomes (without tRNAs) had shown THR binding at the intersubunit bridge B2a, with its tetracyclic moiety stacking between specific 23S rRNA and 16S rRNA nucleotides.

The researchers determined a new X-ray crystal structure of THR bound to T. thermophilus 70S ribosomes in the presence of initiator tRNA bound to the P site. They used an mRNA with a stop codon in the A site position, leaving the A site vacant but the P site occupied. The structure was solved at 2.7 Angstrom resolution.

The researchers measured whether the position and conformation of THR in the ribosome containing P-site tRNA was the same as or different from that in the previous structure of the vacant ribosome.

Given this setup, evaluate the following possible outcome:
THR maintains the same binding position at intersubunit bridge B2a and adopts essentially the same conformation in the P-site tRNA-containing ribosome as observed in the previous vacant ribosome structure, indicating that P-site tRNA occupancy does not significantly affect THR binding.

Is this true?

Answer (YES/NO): YES